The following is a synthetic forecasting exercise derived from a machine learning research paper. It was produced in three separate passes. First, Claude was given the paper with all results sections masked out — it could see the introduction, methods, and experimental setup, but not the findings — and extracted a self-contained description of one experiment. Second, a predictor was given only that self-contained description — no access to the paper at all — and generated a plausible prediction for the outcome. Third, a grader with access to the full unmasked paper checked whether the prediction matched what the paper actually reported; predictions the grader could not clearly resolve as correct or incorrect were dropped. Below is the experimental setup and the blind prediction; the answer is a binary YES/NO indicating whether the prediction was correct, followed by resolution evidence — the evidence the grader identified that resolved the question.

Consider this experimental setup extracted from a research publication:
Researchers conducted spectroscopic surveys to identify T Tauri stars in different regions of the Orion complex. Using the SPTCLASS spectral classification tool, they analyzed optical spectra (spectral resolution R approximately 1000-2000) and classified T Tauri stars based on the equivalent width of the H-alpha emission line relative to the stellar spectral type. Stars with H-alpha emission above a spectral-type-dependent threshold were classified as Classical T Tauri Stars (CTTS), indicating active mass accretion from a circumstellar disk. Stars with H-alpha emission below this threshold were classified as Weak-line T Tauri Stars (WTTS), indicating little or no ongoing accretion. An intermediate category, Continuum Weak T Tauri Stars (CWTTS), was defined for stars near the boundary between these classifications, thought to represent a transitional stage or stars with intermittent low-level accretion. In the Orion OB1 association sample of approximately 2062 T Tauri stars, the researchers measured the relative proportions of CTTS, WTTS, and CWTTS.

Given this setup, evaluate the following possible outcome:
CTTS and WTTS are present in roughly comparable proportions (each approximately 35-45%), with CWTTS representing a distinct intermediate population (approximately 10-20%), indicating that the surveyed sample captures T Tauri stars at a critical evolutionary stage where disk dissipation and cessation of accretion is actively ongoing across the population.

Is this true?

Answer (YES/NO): NO